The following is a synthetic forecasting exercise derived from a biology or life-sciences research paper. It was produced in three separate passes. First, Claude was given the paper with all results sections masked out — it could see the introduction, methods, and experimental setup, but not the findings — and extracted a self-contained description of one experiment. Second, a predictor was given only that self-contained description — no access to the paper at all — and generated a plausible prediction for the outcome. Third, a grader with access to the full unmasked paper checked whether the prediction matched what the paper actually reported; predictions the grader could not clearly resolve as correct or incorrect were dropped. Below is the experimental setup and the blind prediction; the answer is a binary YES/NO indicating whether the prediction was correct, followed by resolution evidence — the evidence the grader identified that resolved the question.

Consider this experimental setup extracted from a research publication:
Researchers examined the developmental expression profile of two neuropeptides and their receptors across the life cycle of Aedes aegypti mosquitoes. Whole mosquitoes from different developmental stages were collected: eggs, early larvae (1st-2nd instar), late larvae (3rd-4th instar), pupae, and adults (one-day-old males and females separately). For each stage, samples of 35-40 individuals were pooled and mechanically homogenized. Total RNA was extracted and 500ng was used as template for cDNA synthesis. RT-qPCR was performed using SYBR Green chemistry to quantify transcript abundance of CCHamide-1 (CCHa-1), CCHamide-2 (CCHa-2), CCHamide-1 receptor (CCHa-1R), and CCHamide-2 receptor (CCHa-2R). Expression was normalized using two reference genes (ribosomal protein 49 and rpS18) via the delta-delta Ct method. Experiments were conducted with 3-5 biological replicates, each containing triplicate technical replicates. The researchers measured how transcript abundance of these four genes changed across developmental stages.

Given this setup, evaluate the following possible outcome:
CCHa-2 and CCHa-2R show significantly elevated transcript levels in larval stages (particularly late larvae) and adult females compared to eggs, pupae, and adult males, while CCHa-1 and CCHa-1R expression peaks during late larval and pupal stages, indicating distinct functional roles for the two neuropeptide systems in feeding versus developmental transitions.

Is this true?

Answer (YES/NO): NO